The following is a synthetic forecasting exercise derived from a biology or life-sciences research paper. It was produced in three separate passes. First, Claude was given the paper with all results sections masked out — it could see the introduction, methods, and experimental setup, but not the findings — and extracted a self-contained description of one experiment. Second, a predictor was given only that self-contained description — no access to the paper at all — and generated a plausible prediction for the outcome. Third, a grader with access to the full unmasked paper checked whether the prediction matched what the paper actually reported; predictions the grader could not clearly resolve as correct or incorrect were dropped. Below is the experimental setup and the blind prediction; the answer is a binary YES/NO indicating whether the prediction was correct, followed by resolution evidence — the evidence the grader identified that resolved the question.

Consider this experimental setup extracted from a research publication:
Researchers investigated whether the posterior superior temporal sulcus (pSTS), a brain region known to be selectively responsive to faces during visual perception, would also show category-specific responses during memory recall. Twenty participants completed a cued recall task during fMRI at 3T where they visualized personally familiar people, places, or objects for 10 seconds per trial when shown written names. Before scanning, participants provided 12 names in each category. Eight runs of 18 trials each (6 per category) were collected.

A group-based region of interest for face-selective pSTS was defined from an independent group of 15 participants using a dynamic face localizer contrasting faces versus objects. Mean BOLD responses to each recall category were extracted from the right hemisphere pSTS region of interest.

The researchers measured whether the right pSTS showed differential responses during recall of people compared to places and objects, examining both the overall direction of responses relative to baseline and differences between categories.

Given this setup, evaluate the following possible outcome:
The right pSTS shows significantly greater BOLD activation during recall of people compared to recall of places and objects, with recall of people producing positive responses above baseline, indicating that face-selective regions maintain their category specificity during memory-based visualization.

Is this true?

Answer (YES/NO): NO